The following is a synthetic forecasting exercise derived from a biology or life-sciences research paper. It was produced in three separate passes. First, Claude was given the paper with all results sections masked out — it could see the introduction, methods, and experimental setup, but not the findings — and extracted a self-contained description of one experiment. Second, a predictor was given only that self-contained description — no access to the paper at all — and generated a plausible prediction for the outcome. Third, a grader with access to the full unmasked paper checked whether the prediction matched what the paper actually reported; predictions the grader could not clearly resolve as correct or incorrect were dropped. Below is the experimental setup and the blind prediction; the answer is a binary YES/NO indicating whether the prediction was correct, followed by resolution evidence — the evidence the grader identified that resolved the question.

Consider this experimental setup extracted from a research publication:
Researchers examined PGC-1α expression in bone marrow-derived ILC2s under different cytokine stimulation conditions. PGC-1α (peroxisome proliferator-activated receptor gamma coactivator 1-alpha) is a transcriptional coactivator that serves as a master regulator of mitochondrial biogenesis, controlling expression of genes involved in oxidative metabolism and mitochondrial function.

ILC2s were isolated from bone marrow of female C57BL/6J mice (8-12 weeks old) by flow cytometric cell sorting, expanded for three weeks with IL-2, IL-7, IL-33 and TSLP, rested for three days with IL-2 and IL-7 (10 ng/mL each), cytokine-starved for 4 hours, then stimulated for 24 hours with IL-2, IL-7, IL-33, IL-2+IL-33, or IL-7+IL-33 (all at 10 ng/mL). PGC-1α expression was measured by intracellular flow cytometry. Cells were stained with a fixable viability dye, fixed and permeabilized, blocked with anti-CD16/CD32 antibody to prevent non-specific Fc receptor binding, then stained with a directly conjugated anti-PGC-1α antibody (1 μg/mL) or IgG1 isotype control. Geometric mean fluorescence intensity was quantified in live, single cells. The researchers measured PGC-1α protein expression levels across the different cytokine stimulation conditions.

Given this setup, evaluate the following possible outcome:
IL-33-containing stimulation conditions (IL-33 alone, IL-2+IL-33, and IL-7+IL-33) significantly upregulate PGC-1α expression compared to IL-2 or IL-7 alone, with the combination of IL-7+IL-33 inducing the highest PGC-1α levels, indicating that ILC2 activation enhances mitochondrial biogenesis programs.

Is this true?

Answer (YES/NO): NO